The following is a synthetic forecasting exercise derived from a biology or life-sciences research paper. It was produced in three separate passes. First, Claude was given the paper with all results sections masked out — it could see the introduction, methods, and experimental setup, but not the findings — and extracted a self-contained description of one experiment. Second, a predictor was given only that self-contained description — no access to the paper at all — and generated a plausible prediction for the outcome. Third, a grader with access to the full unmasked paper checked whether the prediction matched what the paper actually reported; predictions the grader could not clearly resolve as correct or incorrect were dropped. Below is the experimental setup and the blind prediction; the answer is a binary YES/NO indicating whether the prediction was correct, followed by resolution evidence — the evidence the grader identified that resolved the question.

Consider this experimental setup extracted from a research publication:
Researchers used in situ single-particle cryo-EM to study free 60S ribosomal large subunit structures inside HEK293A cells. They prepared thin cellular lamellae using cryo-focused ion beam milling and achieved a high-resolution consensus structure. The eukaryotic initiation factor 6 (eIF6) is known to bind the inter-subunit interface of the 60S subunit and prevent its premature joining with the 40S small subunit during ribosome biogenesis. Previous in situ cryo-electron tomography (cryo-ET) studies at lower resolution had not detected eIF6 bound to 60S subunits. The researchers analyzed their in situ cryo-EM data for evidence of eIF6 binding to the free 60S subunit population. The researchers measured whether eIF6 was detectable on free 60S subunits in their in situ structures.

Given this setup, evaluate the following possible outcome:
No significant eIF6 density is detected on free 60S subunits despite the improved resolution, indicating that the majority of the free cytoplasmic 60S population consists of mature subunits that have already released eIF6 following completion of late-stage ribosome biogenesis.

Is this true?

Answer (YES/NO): NO